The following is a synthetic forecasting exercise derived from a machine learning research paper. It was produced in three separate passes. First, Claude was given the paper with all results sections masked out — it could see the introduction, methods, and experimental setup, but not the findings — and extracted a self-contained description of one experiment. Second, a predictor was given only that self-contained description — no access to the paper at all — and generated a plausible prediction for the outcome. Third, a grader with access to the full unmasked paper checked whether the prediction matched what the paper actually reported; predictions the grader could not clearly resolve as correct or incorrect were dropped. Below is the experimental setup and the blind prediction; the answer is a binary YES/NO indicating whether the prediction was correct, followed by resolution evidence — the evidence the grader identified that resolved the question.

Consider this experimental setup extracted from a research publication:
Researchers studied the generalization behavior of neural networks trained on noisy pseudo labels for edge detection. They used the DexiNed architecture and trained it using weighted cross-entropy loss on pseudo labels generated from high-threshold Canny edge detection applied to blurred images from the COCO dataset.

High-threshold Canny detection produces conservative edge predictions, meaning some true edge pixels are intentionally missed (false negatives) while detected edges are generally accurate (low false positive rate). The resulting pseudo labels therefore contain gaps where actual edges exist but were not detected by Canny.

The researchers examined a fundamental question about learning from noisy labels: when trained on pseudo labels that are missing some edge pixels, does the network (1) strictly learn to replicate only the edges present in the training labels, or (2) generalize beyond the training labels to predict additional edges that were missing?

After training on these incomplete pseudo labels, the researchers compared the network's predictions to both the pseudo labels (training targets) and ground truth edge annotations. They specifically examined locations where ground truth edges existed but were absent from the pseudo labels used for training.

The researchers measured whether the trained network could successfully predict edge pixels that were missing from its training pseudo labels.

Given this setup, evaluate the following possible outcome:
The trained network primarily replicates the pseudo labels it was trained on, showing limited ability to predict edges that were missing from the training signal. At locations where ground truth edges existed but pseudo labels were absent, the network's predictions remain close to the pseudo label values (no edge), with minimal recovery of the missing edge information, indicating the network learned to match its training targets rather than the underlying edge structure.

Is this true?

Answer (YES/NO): NO